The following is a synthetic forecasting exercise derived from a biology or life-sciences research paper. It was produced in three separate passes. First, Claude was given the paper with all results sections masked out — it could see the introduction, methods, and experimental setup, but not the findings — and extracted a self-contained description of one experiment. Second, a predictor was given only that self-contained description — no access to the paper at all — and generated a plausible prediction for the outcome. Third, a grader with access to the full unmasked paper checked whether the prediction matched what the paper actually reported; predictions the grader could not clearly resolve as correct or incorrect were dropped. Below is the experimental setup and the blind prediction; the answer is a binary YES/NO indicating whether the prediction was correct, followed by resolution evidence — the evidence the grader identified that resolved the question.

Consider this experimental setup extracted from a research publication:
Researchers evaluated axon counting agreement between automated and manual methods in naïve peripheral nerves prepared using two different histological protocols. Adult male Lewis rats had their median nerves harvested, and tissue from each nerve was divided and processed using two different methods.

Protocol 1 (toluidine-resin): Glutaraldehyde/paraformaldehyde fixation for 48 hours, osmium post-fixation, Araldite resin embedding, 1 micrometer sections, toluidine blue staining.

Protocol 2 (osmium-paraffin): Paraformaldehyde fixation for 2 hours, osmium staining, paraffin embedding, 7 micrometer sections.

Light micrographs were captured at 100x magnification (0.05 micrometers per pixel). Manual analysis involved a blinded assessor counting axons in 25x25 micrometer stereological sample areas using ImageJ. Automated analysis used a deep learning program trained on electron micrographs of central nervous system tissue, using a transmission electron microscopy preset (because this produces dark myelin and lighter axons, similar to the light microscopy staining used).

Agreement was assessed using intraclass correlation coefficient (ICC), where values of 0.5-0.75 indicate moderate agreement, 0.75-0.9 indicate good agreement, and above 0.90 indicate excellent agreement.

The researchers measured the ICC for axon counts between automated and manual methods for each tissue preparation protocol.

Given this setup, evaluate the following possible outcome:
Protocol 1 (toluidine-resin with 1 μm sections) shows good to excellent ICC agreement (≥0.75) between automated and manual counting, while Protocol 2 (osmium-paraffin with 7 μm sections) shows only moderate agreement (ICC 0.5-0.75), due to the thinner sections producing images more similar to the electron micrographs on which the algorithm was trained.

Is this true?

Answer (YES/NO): NO